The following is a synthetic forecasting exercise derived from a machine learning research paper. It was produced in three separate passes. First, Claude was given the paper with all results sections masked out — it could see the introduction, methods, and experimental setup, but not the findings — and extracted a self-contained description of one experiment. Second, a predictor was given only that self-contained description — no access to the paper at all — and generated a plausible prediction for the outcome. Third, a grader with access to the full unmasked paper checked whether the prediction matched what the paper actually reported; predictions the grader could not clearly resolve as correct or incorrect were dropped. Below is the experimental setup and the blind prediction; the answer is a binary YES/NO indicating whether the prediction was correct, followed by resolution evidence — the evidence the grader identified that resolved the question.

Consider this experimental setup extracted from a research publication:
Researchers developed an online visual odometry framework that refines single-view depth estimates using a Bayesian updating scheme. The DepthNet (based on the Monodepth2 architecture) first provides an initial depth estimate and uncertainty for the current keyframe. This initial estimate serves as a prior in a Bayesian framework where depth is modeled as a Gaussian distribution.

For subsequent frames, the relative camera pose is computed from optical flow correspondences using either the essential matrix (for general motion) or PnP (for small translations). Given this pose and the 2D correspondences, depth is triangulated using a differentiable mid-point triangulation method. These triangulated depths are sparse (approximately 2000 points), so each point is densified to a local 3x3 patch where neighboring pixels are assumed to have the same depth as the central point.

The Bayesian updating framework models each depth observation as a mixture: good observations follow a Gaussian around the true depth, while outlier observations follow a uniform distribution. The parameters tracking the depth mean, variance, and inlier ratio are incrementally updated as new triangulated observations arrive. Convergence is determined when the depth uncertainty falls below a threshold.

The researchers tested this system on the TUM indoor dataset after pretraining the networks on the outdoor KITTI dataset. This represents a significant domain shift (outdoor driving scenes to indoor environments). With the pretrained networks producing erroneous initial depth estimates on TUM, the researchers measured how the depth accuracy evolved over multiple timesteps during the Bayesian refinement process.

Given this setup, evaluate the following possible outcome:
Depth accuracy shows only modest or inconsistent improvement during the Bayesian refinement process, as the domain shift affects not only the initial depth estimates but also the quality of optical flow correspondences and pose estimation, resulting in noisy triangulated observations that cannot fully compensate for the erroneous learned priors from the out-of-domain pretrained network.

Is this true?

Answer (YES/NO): NO